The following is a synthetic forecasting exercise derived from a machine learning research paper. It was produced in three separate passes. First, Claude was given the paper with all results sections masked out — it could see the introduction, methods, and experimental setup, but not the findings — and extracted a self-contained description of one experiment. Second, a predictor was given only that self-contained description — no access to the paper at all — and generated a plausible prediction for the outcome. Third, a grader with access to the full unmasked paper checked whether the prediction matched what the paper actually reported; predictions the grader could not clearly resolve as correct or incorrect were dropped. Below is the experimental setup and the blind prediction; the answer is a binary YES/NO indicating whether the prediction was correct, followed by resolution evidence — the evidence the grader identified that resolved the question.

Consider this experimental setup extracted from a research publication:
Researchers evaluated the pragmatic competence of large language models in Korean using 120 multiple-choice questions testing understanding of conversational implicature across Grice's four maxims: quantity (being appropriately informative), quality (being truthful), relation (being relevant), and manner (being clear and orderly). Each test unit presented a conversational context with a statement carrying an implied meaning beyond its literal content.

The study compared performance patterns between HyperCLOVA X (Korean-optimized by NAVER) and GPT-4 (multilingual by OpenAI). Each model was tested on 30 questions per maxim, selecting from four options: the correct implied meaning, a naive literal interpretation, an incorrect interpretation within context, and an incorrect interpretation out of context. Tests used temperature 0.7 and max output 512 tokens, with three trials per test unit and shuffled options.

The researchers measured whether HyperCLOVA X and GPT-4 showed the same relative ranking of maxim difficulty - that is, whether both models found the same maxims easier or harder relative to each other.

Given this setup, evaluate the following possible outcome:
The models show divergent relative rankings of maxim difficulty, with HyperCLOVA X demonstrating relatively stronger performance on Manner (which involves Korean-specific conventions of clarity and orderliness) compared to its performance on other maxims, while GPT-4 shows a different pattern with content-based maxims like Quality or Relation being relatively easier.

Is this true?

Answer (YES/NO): NO